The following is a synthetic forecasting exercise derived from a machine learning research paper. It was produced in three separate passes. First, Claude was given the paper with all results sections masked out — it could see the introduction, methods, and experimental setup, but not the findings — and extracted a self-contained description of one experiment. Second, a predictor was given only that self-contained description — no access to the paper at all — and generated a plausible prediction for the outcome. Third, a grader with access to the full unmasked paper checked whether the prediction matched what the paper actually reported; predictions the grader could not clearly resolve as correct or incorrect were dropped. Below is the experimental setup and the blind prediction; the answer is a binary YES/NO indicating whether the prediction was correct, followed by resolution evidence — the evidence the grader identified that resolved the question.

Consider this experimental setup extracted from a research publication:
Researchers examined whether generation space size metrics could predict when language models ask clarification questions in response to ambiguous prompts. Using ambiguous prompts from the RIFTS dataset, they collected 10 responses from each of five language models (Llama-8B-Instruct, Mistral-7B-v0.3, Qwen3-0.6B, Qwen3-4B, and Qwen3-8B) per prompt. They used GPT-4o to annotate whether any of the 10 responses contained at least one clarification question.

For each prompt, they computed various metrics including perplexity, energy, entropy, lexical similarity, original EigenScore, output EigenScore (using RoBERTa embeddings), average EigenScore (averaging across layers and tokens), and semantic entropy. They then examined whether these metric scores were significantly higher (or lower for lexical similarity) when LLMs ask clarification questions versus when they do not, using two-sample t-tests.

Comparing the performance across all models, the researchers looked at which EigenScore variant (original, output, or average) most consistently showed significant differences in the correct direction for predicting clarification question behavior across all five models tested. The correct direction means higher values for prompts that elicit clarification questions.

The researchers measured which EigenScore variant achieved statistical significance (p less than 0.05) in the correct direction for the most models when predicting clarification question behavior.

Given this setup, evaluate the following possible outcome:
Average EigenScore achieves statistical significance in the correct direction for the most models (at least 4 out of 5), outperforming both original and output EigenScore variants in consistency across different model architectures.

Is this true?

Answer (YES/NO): NO